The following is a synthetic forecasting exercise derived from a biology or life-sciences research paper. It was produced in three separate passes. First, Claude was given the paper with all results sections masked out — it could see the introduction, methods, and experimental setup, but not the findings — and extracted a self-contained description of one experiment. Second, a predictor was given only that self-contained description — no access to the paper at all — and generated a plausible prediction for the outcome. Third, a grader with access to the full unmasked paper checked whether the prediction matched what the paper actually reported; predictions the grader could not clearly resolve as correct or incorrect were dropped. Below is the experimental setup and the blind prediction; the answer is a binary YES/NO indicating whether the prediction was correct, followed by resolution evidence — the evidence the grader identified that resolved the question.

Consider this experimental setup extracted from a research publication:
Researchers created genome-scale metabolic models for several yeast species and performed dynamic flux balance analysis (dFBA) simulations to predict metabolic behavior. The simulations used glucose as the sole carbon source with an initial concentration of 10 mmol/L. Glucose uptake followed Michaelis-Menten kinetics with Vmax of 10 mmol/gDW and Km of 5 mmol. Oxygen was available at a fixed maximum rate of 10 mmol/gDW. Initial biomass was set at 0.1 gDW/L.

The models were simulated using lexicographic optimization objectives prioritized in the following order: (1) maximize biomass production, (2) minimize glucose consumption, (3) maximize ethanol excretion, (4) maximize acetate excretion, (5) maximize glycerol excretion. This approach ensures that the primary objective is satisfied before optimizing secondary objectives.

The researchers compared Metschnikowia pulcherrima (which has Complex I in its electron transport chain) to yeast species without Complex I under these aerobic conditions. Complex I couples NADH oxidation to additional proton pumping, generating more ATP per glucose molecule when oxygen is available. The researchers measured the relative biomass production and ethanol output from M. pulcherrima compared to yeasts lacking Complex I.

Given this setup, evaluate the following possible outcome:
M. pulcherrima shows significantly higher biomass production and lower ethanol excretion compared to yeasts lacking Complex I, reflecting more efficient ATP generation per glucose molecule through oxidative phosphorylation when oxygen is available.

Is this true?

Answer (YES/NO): YES